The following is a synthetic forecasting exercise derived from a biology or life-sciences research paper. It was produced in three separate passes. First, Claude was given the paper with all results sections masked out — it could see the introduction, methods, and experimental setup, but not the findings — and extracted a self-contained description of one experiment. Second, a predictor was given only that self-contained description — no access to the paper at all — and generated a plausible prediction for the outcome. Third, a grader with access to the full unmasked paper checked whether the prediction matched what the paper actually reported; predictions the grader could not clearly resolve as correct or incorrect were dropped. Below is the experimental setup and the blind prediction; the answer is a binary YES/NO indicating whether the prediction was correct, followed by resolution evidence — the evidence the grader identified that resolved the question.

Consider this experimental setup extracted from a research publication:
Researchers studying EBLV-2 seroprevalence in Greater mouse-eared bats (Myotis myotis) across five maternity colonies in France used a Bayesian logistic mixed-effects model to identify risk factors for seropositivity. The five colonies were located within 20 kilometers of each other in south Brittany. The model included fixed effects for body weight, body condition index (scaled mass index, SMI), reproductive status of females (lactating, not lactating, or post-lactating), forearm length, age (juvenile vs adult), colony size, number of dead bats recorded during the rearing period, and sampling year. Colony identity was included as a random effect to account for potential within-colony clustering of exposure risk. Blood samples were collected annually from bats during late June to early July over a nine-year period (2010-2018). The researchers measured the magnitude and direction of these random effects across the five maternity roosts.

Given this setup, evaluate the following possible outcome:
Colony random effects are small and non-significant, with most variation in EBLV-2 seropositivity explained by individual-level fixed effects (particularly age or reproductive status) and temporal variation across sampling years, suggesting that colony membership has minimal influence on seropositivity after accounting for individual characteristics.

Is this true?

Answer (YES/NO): NO